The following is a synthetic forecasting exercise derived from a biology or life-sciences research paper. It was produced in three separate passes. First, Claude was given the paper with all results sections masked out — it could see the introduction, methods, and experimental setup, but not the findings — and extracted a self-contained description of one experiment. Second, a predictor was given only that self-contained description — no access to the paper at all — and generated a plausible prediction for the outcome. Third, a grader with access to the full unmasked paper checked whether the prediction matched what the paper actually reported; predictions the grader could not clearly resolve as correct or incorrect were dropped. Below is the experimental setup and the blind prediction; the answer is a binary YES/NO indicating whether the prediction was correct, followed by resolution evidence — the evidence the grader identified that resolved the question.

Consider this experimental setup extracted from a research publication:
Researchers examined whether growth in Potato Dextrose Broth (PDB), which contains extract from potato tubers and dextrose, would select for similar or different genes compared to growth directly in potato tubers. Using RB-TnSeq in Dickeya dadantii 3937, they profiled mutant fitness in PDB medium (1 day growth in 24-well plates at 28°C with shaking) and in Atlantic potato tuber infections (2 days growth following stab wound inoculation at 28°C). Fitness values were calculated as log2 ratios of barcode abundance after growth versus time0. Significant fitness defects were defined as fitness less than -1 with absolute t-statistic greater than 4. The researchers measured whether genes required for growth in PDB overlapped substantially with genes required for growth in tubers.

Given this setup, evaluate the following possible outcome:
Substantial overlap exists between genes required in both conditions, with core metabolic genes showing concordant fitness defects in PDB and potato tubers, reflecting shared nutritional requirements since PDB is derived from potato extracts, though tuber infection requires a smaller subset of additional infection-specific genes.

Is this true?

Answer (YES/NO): NO